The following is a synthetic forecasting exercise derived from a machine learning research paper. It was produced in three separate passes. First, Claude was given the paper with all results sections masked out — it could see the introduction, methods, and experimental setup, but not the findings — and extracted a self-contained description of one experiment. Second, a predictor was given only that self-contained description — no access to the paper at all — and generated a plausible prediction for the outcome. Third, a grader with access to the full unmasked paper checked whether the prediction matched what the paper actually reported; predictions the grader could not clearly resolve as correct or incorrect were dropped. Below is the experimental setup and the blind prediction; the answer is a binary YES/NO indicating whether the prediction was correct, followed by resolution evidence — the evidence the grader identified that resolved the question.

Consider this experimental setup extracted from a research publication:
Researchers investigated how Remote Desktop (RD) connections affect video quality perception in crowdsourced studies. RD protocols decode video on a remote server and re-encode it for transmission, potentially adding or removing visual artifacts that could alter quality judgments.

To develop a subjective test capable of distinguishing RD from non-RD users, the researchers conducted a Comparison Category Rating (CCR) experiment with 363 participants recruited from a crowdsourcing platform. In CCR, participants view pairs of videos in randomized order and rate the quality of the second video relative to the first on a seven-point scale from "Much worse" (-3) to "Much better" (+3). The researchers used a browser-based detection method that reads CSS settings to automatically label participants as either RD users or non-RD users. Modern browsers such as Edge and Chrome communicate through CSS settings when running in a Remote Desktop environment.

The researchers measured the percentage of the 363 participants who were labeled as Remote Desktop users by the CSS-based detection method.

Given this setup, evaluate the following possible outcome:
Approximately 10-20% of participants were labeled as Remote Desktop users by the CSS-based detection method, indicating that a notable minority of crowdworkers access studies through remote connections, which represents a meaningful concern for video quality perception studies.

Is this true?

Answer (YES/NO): NO